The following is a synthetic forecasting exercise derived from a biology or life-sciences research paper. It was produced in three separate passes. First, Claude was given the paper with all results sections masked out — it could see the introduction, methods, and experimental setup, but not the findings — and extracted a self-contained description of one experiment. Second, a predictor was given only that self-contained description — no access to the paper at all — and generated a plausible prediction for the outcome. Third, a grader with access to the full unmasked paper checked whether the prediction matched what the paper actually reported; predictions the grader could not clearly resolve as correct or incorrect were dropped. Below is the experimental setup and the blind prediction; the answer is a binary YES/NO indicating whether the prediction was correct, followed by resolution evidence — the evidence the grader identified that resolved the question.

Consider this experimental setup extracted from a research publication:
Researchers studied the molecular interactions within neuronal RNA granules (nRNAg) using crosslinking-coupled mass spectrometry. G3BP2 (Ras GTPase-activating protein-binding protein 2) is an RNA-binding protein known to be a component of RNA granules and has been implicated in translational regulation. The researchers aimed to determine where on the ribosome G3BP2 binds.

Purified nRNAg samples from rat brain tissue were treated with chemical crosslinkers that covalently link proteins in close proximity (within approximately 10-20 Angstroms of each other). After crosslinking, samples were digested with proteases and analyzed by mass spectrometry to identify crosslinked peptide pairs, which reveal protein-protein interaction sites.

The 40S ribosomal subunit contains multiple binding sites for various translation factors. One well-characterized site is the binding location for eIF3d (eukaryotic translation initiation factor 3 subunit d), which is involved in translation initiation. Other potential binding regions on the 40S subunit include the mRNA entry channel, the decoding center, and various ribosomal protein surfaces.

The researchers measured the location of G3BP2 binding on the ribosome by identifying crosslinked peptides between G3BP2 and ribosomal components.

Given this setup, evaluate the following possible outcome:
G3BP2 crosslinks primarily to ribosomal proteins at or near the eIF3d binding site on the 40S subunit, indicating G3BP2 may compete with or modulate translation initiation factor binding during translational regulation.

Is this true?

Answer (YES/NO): YES